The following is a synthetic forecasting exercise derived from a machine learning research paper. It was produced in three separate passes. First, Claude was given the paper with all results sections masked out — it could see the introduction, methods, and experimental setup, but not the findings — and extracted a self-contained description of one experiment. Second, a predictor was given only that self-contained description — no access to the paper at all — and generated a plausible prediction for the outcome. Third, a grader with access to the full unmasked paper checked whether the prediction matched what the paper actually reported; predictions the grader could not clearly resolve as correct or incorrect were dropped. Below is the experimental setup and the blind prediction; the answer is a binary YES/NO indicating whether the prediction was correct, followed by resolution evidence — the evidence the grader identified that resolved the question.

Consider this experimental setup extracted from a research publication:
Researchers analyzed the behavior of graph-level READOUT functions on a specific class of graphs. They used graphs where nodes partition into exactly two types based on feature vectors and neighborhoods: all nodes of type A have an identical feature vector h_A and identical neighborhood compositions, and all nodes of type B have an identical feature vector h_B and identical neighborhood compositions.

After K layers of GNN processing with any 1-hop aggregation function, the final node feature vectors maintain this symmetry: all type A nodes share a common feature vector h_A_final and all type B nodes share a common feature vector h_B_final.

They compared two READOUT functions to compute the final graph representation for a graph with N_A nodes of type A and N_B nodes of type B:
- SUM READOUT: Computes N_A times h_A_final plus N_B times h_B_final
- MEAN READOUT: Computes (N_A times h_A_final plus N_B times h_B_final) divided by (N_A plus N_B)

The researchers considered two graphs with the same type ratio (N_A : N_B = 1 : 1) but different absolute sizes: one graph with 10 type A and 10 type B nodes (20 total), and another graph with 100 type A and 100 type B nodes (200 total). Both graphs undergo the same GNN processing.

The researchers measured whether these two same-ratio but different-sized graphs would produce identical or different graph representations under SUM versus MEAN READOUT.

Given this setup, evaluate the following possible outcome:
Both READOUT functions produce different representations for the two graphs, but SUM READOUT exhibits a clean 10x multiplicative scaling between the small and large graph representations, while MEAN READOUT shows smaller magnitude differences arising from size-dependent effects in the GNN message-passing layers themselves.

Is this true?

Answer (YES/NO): NO